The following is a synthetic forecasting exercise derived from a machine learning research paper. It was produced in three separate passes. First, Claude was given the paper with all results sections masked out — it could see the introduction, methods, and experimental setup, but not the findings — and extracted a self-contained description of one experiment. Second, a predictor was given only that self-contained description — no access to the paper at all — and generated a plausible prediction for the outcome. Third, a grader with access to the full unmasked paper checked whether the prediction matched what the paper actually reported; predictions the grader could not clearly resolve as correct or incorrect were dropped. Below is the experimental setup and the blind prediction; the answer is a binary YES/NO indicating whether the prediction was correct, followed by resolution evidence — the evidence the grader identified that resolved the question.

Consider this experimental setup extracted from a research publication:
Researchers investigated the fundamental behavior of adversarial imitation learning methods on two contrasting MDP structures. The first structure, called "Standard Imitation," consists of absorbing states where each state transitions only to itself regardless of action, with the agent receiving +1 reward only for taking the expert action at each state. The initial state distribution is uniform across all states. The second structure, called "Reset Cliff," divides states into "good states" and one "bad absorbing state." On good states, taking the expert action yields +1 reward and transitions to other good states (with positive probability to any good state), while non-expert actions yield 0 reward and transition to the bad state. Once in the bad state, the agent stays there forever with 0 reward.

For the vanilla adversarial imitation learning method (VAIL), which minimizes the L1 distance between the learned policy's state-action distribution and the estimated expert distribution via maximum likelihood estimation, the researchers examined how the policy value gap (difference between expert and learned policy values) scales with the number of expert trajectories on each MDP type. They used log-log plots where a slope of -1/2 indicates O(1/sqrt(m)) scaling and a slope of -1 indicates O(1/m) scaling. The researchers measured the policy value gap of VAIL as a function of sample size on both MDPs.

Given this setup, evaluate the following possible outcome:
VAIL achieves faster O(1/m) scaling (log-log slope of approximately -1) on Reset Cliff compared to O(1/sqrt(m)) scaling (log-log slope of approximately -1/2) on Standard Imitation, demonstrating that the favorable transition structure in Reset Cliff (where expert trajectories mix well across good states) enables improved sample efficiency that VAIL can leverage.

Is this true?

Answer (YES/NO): YES